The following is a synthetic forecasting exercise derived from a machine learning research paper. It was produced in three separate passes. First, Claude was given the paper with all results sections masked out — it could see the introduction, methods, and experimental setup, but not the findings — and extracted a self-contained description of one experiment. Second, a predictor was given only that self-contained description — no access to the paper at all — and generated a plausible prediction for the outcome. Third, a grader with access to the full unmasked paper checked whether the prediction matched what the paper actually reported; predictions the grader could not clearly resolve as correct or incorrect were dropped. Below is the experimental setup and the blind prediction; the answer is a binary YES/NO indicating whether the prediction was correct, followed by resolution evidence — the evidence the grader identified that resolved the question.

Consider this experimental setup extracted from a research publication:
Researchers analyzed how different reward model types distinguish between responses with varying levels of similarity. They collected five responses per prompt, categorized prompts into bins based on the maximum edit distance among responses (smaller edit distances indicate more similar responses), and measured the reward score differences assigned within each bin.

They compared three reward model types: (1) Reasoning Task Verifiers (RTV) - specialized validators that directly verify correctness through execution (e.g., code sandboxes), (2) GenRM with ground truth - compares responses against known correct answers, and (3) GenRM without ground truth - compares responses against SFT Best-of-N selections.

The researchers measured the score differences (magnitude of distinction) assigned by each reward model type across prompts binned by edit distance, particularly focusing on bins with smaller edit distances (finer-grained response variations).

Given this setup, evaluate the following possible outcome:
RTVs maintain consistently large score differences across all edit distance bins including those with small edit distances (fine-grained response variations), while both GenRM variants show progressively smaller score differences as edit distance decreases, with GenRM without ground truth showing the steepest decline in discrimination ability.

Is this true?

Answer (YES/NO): NO